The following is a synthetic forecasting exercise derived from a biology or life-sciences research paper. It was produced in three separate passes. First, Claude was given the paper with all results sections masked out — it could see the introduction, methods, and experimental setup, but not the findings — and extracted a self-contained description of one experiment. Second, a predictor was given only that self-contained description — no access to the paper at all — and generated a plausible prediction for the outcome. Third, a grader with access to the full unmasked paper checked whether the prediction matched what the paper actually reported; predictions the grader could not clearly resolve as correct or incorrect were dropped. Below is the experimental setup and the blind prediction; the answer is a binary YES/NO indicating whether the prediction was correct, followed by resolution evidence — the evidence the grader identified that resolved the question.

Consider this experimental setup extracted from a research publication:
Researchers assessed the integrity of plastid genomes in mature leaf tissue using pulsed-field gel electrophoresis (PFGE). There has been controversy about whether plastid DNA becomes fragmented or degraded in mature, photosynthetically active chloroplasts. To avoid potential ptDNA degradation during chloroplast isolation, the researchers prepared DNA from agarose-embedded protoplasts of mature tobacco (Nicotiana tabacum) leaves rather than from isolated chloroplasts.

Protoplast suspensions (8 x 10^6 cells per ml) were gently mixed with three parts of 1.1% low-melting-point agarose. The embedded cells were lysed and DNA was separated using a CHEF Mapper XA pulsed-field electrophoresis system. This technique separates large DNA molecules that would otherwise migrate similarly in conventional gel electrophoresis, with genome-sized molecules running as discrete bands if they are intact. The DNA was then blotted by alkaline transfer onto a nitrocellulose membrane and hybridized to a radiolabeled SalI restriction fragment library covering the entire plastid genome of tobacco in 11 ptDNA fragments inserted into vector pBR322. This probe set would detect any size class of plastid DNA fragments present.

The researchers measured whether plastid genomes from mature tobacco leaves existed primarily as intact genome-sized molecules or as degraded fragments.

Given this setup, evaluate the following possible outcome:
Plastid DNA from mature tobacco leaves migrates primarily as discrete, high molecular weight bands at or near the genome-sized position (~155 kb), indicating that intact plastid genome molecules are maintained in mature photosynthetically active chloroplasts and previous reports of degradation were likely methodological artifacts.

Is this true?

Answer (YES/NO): YES